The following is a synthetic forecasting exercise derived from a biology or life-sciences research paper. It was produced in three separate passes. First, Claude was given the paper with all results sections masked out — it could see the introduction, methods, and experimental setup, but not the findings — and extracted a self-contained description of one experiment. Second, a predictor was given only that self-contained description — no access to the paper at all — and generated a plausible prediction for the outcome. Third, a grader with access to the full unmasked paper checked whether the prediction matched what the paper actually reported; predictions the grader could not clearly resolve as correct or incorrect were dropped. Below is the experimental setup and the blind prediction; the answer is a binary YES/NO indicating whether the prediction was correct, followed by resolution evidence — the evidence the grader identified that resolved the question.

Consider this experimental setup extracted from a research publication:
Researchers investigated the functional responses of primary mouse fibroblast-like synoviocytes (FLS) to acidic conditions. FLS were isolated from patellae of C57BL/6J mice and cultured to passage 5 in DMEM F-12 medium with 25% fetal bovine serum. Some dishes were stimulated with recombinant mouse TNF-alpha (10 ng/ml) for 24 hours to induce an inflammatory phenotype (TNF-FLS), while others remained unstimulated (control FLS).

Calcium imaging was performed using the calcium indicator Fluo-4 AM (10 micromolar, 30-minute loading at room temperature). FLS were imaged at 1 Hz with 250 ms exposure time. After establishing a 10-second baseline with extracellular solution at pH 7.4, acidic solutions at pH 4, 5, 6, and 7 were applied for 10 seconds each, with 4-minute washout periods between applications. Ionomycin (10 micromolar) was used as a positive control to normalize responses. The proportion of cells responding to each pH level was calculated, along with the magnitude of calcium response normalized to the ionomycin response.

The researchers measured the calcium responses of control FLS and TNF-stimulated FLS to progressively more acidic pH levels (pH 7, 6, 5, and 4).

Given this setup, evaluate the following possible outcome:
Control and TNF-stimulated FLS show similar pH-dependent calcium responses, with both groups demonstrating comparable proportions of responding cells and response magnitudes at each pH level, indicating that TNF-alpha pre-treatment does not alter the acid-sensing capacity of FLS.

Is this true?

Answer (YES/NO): NO